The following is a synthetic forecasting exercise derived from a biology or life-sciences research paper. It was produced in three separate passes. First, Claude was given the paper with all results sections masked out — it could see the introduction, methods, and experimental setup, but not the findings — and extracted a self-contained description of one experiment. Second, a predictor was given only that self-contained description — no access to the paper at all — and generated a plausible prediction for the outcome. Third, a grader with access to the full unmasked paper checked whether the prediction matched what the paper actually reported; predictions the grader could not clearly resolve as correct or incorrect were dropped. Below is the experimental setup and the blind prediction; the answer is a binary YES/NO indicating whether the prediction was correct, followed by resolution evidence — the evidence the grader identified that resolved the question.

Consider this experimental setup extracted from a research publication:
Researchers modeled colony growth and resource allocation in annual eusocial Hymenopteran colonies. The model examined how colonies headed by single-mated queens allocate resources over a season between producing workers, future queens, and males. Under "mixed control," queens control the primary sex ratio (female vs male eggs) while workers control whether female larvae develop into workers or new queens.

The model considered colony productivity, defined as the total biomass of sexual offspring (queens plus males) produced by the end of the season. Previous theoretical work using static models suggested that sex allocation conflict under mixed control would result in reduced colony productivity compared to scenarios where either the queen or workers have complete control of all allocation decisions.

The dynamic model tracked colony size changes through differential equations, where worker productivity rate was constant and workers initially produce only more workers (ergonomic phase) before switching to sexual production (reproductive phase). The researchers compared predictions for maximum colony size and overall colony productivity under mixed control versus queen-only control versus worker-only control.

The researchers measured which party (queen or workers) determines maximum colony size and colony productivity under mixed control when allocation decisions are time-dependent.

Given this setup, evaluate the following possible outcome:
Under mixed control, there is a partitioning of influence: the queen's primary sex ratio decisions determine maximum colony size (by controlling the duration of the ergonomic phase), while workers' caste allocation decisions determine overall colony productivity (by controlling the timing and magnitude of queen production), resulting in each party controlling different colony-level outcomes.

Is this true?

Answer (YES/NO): NO